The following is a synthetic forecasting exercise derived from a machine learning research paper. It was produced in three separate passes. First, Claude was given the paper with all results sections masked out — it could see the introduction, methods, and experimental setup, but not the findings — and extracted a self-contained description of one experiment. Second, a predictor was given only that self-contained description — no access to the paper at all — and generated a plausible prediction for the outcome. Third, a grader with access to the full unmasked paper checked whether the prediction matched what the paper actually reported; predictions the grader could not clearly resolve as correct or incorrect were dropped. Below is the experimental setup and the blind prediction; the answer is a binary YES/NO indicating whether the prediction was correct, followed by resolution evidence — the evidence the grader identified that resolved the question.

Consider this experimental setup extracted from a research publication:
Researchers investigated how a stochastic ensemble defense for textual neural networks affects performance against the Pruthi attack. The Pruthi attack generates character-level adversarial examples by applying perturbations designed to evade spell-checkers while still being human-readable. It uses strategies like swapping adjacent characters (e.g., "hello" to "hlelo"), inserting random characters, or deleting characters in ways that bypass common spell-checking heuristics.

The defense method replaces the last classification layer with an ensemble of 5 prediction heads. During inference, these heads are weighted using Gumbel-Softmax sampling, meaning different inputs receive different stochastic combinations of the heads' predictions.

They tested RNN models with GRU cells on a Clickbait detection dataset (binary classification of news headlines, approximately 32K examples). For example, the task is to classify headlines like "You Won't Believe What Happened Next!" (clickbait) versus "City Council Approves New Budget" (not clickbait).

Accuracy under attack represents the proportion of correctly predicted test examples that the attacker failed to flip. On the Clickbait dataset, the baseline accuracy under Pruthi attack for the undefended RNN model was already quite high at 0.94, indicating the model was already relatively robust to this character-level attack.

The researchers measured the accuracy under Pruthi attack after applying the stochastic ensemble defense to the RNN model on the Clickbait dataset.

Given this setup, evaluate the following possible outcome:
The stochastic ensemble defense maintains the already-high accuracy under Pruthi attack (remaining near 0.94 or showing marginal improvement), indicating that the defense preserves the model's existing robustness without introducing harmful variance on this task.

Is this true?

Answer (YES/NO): NO